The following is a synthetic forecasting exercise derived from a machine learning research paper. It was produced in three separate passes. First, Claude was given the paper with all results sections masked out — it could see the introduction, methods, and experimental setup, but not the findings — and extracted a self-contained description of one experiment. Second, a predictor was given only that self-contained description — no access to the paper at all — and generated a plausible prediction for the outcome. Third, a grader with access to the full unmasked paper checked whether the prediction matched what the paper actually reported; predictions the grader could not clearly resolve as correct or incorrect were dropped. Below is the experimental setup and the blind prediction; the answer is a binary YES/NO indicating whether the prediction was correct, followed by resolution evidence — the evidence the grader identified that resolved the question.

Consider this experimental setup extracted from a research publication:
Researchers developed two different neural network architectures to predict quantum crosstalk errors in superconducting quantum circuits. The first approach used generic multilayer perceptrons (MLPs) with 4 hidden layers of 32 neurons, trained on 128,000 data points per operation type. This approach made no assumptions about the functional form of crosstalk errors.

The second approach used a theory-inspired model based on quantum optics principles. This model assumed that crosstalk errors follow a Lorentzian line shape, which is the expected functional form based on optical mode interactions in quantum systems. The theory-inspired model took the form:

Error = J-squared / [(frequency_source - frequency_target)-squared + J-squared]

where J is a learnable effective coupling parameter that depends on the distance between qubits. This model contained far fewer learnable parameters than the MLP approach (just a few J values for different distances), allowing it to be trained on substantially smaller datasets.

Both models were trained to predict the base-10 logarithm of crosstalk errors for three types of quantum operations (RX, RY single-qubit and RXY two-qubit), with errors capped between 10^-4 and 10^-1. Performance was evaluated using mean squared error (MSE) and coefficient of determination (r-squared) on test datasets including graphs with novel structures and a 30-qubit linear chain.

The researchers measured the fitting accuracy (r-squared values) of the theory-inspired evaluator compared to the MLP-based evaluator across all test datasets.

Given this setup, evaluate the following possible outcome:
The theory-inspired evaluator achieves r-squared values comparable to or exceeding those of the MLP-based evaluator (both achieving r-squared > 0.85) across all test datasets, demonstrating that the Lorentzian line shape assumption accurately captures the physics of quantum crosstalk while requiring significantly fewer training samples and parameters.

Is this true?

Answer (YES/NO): NO